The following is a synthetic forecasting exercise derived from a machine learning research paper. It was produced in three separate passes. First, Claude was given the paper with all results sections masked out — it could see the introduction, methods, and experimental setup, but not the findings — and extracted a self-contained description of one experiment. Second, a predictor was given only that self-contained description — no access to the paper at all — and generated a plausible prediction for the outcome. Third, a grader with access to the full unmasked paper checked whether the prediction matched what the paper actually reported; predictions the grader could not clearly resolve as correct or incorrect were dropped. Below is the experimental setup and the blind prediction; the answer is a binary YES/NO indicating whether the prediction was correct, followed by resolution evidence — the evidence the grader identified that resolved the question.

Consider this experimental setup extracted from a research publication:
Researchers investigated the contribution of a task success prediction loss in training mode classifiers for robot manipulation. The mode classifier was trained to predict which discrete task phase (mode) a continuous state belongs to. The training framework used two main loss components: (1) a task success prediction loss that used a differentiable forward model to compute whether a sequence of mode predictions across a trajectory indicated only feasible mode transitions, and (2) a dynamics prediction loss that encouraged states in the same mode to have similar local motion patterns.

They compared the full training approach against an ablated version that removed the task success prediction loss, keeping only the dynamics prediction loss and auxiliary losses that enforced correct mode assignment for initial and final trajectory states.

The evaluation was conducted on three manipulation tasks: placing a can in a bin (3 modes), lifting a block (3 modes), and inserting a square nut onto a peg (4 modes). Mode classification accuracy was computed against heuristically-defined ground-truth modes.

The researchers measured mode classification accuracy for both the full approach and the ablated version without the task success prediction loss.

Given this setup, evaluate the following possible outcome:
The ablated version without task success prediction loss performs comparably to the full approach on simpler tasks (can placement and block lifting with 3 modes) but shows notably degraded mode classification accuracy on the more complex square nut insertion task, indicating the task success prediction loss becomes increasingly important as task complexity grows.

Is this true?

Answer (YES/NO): NO